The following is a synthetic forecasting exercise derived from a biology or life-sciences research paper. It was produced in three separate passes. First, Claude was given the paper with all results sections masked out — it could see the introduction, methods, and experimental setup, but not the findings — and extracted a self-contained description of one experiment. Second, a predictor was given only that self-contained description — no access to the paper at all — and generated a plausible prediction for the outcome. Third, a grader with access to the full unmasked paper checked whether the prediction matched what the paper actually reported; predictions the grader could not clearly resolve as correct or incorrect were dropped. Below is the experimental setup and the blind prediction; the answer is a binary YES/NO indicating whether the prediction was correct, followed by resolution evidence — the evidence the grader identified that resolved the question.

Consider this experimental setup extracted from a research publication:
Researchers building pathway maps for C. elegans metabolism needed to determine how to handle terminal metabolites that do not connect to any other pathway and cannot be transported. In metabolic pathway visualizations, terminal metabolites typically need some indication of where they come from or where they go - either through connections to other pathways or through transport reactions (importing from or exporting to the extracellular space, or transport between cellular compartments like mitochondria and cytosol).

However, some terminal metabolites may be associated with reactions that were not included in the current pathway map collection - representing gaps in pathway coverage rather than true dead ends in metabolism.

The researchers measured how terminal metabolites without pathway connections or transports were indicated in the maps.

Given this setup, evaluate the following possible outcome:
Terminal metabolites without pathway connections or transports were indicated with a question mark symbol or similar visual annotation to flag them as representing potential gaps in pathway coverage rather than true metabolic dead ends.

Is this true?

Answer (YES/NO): NO